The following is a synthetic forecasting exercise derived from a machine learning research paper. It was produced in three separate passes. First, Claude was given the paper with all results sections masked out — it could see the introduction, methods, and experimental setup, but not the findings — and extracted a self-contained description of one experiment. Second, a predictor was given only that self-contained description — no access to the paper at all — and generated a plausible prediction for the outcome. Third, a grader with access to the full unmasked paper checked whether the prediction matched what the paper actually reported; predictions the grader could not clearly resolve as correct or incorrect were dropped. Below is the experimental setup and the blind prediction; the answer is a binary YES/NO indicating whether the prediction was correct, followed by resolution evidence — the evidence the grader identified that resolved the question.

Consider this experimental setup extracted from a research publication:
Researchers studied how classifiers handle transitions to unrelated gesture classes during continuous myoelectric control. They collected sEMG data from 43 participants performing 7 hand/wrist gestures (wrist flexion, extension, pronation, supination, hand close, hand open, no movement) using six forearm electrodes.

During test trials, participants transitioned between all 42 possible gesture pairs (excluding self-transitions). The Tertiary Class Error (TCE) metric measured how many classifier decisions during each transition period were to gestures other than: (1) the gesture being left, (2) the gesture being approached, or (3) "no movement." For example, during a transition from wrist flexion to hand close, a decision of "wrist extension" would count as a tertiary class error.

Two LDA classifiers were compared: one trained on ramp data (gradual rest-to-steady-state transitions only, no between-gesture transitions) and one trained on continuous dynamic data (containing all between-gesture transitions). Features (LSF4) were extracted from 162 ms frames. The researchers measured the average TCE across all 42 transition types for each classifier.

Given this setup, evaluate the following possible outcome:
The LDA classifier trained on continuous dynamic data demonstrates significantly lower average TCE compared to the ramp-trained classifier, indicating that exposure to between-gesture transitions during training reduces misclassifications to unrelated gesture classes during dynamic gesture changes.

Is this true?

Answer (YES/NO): YES